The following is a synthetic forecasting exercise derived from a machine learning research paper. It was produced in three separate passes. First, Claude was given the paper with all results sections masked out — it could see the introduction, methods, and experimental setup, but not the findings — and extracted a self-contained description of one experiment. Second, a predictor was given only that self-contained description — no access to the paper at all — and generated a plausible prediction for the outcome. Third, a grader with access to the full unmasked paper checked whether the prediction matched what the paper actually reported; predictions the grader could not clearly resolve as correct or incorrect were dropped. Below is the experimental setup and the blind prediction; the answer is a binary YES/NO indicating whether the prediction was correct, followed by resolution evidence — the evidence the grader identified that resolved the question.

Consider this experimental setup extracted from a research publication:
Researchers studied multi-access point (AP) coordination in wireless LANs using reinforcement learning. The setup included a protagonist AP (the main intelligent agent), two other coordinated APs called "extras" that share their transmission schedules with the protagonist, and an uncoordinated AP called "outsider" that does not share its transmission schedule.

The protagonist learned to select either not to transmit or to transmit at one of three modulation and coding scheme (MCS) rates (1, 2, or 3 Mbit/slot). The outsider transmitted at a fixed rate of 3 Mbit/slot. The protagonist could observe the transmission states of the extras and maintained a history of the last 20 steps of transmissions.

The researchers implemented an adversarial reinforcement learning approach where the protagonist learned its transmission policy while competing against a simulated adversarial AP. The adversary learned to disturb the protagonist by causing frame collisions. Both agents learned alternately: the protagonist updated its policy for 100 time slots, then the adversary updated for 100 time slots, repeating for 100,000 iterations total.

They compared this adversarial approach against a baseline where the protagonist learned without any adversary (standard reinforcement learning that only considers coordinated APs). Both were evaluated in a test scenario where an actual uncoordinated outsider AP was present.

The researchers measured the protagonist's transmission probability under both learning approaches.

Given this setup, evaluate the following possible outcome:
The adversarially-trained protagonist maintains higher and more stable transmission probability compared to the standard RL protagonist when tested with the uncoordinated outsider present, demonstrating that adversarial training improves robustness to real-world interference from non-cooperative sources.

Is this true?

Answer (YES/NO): NO